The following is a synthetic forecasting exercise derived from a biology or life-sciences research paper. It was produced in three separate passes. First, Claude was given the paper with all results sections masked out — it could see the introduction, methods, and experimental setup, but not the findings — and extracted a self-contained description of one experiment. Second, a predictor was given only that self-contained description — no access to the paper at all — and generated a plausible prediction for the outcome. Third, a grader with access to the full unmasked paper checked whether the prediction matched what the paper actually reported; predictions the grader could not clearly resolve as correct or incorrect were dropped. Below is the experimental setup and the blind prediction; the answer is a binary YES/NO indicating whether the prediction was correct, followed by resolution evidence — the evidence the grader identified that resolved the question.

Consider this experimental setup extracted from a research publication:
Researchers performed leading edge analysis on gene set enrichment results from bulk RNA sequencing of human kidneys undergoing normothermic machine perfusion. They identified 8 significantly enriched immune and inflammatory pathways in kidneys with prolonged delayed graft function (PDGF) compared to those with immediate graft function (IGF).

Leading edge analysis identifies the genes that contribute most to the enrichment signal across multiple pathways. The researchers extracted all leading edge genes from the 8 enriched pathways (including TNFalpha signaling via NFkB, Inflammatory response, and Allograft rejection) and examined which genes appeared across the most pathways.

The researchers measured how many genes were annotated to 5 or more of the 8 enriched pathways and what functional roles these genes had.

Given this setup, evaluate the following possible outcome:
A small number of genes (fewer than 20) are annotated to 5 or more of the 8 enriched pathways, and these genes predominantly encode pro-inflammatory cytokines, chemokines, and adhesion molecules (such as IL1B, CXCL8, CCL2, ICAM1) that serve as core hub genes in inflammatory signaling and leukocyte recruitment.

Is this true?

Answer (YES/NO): NO